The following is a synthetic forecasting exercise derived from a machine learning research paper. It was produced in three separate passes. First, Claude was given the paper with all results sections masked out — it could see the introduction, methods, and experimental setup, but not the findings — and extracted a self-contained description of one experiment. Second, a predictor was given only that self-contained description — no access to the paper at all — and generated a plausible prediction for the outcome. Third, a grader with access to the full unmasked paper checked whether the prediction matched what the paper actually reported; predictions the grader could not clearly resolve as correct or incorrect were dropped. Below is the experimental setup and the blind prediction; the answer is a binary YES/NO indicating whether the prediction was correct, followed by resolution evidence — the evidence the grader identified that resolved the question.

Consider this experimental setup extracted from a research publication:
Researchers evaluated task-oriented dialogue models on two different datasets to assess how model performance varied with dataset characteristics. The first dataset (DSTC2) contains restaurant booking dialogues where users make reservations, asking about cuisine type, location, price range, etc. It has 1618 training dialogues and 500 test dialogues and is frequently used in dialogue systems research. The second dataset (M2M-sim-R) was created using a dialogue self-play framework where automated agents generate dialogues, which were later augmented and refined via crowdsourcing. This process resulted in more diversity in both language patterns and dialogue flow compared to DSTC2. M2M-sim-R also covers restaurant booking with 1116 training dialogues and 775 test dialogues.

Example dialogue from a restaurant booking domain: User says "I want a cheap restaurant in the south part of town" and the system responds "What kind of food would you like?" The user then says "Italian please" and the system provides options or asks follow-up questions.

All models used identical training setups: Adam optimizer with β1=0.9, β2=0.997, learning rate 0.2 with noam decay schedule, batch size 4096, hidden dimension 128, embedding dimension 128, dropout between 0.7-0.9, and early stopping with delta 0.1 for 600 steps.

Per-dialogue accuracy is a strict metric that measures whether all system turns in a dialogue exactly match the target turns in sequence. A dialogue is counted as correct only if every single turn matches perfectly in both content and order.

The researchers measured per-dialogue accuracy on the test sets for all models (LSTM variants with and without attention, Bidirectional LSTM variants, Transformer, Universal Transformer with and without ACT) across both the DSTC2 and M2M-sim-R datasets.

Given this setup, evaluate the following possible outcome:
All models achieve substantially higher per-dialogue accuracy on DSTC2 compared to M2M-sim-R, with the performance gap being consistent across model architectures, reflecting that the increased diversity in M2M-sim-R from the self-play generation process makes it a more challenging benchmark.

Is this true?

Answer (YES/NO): NO